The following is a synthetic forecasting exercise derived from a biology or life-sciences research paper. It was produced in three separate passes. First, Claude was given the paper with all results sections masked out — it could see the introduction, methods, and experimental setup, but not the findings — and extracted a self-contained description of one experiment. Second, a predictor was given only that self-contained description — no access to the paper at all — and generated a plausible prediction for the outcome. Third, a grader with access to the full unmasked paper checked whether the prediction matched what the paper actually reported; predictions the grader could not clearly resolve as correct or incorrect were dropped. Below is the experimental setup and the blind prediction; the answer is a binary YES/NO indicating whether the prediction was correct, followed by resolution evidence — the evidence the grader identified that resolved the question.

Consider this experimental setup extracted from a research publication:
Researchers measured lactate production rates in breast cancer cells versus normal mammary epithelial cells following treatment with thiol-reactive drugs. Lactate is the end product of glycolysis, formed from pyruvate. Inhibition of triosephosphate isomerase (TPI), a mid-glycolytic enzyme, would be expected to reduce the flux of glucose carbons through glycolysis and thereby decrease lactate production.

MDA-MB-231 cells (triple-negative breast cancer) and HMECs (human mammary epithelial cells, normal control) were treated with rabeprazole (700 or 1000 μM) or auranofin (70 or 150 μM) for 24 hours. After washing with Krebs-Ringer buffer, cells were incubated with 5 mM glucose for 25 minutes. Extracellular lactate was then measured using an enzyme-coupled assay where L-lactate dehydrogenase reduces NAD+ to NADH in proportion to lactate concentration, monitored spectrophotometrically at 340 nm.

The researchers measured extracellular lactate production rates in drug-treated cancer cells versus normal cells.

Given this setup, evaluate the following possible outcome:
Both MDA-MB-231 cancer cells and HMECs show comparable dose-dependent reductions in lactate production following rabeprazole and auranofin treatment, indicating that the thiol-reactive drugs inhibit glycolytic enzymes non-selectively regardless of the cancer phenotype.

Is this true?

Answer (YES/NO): NO